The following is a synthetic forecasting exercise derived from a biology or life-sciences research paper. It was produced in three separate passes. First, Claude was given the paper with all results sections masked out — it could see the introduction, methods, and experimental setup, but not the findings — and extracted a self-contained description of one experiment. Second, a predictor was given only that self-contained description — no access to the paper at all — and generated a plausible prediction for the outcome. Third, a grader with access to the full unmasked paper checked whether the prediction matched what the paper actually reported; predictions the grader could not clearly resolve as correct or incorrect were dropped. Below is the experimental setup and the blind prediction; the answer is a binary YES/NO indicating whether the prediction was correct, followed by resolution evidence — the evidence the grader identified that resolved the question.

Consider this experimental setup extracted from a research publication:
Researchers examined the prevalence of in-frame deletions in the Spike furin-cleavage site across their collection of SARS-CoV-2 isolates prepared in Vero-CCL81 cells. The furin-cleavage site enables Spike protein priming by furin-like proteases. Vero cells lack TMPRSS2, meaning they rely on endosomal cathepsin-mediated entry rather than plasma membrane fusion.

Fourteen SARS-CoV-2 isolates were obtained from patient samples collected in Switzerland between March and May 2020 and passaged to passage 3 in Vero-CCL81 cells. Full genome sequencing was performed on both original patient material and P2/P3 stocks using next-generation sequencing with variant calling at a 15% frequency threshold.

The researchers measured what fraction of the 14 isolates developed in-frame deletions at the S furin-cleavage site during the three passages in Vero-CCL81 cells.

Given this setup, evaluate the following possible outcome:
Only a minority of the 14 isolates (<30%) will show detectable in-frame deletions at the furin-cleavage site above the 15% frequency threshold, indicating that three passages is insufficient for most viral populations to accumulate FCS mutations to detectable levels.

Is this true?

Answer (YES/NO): YES